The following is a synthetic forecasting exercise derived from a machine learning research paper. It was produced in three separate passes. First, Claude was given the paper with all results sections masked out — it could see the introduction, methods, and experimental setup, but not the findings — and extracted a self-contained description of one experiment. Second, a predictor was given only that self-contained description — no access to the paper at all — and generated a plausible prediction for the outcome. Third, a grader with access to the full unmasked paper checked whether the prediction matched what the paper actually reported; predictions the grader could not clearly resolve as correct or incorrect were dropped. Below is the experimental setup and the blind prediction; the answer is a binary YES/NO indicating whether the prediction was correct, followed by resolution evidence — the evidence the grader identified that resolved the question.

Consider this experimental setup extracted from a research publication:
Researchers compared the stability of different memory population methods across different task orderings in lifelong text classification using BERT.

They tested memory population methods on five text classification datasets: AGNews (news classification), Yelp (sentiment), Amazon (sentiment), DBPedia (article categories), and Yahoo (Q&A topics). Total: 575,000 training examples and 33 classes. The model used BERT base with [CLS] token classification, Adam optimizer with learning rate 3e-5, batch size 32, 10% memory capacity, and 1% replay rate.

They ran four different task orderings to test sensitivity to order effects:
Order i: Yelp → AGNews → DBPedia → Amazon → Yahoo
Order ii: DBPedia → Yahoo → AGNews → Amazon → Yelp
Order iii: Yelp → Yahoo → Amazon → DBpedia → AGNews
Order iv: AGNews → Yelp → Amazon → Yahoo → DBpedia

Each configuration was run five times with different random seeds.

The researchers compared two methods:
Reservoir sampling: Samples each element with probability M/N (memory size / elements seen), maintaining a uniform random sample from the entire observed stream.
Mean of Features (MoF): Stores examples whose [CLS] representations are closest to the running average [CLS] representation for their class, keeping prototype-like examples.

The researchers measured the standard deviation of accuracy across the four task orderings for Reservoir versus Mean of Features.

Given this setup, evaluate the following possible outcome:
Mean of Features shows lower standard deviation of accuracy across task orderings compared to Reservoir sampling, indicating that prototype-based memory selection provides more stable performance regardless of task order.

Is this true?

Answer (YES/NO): NO